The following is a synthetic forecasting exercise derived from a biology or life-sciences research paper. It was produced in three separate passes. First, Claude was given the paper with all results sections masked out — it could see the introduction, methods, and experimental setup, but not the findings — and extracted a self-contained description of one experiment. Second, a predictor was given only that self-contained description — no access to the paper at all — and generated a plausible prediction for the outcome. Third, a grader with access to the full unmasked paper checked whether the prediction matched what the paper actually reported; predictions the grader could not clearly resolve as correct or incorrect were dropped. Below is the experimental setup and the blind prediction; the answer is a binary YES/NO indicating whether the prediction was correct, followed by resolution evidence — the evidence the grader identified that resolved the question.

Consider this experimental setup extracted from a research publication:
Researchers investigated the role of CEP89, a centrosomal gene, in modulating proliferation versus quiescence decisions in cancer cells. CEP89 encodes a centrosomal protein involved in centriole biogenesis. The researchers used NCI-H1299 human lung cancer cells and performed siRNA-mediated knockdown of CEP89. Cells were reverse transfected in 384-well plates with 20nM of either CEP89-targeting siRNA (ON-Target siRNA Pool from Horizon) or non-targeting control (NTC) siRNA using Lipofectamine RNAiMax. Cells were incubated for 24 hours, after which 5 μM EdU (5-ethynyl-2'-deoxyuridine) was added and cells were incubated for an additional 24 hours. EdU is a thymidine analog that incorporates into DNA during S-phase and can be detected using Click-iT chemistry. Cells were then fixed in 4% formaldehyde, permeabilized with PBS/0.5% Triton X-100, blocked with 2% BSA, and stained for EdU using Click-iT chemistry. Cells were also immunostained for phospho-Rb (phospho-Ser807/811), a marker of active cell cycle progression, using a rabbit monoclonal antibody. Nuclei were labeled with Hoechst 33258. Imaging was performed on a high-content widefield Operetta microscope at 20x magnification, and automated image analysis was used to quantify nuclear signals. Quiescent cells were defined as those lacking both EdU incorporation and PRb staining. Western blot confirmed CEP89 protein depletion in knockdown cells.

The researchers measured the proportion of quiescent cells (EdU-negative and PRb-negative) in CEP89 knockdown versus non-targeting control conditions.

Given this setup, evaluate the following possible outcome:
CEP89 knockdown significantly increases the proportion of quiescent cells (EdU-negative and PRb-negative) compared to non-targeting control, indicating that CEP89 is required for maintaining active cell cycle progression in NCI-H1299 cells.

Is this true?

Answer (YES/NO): YES